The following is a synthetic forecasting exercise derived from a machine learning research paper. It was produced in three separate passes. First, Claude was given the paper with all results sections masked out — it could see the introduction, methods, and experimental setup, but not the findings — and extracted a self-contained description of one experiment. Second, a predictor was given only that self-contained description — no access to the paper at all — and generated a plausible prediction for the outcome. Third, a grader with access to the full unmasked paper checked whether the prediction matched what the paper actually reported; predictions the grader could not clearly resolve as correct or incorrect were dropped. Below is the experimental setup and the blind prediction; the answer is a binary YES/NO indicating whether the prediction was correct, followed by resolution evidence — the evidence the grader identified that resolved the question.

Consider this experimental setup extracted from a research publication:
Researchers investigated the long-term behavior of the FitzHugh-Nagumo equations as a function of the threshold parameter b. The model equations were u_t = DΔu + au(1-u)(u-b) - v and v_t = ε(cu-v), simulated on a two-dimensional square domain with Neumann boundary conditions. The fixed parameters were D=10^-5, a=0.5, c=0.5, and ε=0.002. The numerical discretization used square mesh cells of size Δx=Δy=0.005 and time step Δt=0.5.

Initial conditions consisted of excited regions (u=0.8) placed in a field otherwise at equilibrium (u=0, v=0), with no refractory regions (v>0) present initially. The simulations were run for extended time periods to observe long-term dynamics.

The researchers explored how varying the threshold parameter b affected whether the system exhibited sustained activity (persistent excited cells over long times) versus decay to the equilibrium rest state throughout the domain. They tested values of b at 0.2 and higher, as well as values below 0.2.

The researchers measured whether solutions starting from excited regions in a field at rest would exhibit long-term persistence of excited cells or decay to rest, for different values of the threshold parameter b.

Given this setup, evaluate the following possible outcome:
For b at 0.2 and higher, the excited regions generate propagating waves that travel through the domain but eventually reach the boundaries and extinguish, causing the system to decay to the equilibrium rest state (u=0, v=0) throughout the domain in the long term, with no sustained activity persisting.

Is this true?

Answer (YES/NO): YES